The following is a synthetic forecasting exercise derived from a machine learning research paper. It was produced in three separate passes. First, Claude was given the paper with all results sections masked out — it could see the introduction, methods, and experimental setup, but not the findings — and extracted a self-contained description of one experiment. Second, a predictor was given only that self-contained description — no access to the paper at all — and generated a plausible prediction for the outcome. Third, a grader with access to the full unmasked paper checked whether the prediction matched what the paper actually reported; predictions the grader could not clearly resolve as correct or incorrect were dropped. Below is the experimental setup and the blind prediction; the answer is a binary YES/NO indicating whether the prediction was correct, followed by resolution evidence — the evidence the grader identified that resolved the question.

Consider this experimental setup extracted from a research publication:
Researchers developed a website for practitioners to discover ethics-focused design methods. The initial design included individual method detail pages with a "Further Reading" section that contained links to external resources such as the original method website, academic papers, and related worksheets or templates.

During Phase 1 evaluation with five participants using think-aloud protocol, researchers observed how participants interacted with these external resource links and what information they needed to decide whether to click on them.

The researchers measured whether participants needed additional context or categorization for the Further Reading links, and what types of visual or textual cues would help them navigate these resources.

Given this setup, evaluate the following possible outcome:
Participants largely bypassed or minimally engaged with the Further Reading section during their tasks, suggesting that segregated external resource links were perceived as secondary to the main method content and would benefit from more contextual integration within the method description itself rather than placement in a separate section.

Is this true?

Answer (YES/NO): NO